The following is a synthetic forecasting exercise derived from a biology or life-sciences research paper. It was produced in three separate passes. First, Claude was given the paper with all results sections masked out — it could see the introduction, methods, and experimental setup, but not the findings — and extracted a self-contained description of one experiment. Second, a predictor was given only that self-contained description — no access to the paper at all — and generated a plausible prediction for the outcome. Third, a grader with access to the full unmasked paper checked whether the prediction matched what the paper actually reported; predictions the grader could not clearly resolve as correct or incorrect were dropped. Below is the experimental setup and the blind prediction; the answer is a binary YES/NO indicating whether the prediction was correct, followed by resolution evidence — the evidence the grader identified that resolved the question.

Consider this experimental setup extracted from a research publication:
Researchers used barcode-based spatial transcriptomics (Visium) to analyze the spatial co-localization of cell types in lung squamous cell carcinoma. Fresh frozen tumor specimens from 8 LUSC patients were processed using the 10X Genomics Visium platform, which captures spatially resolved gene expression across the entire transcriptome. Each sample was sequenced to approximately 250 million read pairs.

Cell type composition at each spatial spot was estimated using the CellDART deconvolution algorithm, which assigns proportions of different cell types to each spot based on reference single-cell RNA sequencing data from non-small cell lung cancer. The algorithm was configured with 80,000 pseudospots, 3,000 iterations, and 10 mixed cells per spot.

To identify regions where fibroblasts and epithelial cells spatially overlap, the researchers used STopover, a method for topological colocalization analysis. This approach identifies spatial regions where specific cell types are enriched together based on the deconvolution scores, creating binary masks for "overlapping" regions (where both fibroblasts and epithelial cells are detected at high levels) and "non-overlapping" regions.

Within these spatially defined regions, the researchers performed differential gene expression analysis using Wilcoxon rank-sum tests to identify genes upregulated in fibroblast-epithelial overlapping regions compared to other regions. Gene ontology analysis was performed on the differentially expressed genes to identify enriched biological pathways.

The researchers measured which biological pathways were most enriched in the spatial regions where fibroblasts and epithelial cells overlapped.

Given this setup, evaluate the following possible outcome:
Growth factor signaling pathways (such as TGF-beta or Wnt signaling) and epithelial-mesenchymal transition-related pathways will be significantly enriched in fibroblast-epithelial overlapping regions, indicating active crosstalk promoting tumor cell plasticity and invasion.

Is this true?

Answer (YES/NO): NO